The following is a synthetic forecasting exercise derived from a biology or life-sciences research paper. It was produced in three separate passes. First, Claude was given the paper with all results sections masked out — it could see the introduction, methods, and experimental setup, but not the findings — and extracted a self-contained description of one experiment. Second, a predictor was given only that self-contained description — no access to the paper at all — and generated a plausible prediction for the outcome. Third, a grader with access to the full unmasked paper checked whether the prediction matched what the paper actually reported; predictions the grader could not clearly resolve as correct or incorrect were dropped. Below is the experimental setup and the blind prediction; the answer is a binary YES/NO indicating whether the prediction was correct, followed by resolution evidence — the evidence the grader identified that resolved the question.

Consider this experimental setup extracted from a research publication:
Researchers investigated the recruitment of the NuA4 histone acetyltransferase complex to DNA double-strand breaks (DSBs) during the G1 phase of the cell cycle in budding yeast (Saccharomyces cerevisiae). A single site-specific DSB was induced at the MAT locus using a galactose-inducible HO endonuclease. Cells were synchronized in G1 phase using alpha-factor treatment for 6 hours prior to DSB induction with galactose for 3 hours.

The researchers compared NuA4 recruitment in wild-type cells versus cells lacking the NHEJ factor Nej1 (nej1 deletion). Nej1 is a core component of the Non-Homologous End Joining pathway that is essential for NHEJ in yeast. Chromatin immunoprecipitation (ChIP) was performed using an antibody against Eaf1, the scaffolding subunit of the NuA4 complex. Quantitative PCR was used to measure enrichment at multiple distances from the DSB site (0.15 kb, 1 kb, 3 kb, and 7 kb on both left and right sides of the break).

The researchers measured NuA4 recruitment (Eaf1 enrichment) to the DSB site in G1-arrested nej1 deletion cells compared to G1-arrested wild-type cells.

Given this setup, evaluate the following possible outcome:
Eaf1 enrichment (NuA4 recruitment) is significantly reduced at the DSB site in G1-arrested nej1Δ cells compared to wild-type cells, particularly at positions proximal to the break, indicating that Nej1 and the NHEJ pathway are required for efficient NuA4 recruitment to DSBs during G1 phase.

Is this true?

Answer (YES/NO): NO